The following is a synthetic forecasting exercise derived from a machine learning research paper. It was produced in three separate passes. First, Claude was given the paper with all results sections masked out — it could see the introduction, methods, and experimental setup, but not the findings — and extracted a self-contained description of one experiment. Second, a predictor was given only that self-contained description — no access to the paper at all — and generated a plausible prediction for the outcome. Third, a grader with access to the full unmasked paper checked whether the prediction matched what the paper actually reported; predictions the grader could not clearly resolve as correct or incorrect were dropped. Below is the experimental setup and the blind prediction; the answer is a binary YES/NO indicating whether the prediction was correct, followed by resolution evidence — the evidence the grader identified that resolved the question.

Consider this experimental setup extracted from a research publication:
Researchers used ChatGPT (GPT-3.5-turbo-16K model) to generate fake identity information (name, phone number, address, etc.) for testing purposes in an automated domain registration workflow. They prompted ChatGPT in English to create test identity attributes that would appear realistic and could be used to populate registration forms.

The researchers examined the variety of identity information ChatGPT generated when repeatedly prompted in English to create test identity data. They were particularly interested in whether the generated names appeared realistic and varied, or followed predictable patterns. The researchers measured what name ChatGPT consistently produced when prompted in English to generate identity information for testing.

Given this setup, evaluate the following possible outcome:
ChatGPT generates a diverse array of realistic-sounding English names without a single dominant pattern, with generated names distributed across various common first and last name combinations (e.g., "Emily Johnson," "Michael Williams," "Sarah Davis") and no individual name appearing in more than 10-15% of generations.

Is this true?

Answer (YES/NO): NO